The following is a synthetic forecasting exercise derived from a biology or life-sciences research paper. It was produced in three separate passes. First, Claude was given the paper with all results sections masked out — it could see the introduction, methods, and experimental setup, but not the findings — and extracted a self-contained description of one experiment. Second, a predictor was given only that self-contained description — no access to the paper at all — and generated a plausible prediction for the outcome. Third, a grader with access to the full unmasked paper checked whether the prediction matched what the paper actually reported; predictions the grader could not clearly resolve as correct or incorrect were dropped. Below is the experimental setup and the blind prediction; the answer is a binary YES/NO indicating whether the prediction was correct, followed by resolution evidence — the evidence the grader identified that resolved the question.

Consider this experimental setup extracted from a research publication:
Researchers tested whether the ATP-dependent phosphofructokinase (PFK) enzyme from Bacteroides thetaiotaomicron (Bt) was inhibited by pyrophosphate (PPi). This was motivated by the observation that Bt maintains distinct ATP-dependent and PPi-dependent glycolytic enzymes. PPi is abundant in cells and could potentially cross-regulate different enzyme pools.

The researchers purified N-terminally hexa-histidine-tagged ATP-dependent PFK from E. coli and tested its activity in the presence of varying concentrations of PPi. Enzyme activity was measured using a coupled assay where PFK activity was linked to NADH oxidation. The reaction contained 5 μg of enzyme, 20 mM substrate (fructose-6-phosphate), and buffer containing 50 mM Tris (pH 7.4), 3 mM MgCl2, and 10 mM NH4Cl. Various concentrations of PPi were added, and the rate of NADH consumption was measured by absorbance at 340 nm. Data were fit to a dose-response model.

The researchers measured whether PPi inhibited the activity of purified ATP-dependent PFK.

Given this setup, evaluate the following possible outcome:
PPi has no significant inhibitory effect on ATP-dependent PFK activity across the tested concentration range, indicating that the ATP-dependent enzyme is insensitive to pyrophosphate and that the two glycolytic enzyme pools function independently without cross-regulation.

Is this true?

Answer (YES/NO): NO